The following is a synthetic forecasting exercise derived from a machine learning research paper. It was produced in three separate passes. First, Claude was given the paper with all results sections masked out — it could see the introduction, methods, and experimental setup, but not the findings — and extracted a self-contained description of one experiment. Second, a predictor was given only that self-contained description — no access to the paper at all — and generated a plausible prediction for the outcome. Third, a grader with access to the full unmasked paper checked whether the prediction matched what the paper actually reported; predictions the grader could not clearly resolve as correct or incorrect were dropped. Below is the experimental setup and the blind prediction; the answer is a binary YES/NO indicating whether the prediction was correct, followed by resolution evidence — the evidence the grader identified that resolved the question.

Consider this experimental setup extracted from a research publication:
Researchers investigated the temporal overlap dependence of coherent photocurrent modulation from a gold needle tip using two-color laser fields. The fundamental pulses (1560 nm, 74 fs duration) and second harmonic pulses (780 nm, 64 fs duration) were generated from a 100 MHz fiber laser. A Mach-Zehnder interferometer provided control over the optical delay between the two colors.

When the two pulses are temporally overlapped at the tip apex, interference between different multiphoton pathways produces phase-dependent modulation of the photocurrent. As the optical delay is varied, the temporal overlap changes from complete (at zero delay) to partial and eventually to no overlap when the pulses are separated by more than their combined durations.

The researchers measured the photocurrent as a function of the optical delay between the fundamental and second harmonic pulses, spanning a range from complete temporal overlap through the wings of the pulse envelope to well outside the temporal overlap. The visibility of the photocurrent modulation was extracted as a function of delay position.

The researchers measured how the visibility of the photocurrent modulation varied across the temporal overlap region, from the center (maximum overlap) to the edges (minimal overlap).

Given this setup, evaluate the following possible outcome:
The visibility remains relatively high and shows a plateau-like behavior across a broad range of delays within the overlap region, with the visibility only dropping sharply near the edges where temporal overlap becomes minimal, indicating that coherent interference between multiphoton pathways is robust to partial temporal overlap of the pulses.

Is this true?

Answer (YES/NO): NO